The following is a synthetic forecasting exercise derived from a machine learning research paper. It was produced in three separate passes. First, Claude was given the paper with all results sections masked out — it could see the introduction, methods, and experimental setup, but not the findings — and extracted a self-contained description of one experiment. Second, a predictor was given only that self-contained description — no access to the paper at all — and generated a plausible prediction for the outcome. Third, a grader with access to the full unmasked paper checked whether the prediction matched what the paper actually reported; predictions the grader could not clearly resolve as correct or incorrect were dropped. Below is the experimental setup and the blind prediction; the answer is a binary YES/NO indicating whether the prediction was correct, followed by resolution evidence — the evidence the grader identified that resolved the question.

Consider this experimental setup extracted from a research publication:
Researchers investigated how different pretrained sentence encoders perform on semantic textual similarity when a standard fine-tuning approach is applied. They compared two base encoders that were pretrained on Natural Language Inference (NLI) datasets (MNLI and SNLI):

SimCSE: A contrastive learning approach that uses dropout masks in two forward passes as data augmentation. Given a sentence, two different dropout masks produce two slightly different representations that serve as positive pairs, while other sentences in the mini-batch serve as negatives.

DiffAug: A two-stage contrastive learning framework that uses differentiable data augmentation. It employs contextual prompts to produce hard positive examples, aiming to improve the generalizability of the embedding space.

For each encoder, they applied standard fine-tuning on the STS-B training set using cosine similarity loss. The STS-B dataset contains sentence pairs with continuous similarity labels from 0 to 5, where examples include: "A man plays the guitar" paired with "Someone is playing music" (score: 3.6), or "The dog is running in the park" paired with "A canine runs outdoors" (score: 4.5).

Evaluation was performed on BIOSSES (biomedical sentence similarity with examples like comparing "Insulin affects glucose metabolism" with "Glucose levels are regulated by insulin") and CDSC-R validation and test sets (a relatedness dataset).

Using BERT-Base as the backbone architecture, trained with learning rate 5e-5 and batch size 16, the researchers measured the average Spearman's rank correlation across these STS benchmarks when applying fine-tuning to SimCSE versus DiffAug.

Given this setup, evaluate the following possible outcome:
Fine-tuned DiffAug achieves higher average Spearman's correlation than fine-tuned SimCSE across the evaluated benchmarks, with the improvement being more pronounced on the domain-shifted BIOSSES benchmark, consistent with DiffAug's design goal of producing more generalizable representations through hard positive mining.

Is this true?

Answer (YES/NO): NO